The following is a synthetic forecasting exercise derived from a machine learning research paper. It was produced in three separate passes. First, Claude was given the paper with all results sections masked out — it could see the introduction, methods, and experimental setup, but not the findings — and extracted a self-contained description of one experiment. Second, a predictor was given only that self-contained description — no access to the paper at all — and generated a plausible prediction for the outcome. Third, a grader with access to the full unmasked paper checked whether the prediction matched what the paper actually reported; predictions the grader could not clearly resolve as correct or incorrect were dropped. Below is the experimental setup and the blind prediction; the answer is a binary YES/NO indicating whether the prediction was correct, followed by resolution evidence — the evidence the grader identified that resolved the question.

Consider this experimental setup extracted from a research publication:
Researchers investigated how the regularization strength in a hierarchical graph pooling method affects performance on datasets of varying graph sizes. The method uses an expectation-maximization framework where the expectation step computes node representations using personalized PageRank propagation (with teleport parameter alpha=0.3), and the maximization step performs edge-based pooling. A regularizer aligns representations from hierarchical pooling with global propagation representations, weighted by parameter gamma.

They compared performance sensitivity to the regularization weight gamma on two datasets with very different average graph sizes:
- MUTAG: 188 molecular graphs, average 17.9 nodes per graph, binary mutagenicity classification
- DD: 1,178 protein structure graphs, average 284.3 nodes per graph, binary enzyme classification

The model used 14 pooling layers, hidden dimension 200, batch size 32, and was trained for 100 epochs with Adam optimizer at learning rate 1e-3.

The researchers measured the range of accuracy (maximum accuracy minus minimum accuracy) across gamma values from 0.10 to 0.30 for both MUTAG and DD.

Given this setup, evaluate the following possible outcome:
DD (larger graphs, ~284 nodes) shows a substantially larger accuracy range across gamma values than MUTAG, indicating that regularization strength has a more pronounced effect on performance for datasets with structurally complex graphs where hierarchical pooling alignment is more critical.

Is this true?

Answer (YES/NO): NO